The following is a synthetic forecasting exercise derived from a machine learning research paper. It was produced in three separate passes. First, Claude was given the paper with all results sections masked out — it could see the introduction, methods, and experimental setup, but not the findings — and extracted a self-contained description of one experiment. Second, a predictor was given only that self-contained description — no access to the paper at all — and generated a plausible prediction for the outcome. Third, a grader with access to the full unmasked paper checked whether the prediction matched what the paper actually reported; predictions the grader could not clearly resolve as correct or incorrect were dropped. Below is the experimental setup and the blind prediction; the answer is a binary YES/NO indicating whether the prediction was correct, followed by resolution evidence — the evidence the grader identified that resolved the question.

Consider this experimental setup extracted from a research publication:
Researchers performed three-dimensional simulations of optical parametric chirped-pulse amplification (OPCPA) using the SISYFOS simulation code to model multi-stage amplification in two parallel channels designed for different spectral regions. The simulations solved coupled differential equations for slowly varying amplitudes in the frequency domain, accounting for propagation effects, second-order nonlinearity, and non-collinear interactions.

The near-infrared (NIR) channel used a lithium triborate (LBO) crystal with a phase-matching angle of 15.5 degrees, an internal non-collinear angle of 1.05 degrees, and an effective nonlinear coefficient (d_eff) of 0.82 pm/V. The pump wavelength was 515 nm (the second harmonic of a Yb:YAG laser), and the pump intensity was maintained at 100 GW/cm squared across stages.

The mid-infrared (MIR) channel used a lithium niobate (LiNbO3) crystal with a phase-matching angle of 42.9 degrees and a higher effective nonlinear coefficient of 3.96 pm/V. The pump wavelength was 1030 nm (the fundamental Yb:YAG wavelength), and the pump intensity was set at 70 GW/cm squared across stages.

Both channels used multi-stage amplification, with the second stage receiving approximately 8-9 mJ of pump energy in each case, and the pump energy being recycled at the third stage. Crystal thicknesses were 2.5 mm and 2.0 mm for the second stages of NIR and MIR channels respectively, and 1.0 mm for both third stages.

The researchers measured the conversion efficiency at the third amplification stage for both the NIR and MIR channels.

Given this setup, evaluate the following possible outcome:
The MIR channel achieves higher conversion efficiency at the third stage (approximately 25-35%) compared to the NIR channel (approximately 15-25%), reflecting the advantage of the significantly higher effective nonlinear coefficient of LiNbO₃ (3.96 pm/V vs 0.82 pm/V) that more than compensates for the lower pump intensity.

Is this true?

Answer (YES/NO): NO